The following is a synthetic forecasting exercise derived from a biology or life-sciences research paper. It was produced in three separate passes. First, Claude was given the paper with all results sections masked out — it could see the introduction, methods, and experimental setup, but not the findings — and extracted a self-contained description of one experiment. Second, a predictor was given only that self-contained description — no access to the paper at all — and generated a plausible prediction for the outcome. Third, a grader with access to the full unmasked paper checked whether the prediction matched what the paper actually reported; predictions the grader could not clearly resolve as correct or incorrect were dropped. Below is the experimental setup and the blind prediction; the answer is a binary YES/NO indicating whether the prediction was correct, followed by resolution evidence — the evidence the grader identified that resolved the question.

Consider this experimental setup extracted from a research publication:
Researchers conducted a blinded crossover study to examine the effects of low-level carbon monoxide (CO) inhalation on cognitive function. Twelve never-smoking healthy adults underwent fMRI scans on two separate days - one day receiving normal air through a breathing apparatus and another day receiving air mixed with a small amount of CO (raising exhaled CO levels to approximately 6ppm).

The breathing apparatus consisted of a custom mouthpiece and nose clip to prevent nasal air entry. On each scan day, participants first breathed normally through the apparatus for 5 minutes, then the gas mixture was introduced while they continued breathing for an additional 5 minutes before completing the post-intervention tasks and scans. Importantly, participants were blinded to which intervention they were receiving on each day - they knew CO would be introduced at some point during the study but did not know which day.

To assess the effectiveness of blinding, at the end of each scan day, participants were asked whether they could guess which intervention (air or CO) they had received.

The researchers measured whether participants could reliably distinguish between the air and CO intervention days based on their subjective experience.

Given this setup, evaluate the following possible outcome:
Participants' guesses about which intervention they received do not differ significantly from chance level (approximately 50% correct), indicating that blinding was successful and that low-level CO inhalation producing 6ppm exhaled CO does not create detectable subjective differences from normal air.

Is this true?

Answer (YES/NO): YES